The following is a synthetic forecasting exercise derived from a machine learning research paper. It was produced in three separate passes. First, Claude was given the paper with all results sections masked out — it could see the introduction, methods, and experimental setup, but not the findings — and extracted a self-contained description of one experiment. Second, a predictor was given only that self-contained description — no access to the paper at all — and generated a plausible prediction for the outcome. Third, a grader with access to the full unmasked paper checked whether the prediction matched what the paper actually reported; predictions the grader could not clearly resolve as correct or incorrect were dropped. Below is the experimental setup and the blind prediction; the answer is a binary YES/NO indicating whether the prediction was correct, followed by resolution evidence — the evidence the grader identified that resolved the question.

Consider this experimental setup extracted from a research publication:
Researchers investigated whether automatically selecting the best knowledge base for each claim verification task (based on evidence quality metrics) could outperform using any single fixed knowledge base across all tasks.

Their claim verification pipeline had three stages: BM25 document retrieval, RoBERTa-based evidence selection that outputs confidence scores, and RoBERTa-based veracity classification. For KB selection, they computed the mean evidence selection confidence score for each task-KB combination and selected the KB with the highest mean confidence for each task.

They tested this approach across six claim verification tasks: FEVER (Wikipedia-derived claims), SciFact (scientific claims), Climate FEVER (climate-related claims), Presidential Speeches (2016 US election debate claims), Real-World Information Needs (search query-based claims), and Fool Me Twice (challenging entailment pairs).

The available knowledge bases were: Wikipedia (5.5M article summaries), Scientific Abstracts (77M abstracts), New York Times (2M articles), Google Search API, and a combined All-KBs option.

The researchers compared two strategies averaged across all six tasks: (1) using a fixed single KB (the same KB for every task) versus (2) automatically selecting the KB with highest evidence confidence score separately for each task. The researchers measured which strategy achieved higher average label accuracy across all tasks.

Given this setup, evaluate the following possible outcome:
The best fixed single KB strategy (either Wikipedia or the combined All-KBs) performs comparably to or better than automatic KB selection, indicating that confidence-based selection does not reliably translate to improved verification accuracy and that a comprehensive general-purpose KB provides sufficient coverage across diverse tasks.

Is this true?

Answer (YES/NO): NO